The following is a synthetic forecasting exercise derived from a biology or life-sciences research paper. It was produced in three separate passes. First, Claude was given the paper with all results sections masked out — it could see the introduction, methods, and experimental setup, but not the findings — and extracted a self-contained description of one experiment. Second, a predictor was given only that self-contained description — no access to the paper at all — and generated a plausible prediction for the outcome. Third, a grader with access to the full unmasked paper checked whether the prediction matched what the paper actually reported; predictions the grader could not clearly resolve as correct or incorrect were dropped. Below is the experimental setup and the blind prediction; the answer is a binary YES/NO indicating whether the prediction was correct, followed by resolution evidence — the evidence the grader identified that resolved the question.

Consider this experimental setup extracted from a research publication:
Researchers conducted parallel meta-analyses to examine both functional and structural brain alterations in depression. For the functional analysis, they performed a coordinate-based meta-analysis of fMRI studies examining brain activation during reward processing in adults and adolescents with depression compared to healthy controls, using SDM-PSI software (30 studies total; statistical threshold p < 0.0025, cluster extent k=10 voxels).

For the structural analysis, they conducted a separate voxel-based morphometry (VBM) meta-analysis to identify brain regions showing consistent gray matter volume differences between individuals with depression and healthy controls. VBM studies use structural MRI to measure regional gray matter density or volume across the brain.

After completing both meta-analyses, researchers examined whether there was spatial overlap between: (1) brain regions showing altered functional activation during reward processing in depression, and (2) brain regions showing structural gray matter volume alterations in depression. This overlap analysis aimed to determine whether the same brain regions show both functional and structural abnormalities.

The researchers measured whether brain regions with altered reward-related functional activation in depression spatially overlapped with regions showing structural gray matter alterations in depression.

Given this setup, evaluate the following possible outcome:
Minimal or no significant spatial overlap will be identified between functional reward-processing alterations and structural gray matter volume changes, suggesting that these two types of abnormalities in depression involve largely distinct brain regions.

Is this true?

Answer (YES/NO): YES